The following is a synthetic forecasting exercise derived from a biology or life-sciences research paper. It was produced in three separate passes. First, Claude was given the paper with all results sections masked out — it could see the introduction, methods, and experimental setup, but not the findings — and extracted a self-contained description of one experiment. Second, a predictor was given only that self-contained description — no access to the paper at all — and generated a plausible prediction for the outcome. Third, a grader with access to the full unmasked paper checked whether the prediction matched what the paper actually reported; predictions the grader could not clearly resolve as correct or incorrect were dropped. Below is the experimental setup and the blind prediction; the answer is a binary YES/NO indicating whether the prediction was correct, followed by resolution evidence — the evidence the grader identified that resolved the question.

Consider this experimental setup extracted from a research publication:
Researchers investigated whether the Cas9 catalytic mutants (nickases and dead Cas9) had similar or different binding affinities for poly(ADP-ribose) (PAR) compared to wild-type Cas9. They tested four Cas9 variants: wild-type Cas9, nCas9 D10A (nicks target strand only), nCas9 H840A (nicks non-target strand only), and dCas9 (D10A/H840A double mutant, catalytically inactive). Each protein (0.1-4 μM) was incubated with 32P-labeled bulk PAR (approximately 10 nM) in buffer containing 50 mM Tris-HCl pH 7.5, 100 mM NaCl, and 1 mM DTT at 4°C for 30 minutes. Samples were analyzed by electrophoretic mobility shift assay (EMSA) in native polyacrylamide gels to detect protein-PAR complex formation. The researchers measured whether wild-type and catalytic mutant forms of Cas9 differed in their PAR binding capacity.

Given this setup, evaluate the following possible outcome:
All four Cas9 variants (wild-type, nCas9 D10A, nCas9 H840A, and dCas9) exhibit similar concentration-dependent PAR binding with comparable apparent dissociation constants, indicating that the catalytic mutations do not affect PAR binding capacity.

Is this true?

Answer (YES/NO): YES